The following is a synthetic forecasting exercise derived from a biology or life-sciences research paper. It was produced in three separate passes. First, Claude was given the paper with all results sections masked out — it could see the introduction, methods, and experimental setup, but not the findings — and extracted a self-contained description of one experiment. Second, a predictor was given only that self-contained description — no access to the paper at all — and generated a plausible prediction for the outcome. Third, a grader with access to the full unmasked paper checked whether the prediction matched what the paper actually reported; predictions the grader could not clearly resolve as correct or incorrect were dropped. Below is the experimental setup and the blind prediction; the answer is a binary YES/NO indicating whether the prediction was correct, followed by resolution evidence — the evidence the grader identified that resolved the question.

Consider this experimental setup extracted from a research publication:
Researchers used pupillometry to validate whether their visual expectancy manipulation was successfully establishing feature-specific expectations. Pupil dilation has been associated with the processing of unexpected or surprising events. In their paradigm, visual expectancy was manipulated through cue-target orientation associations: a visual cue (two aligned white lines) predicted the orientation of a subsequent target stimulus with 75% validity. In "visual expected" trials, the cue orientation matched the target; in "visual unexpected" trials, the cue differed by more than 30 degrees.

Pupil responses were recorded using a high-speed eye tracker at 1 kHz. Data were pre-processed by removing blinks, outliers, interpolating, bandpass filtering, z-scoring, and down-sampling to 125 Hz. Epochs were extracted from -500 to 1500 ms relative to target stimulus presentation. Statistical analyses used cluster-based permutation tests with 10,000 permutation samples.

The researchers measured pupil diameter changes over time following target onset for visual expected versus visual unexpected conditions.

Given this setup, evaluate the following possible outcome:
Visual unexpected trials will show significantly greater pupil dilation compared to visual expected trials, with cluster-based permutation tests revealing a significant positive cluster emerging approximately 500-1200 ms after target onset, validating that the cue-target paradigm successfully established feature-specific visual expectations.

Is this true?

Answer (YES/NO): NO